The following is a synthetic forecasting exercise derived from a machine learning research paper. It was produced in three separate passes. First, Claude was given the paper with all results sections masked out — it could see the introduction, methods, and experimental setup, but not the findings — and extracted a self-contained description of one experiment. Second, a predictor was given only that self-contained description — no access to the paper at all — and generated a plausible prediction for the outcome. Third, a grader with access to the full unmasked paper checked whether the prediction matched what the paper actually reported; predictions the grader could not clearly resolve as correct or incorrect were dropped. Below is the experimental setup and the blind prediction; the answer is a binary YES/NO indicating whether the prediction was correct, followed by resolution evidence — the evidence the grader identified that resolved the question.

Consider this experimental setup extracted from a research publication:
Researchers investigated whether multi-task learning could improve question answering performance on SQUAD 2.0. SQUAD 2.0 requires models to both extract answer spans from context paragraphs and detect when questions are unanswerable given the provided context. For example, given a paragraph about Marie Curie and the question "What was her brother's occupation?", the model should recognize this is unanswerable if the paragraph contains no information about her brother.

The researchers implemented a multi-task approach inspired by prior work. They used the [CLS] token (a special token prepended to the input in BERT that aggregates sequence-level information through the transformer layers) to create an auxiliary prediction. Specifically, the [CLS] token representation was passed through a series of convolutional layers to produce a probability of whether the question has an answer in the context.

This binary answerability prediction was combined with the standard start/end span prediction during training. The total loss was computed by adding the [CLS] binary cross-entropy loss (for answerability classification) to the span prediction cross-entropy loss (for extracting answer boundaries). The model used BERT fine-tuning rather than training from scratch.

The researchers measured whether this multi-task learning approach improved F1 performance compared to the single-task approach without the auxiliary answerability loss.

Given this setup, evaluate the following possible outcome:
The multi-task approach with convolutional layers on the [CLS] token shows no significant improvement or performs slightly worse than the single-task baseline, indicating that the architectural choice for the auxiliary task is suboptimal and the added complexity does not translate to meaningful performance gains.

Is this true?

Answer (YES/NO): NO